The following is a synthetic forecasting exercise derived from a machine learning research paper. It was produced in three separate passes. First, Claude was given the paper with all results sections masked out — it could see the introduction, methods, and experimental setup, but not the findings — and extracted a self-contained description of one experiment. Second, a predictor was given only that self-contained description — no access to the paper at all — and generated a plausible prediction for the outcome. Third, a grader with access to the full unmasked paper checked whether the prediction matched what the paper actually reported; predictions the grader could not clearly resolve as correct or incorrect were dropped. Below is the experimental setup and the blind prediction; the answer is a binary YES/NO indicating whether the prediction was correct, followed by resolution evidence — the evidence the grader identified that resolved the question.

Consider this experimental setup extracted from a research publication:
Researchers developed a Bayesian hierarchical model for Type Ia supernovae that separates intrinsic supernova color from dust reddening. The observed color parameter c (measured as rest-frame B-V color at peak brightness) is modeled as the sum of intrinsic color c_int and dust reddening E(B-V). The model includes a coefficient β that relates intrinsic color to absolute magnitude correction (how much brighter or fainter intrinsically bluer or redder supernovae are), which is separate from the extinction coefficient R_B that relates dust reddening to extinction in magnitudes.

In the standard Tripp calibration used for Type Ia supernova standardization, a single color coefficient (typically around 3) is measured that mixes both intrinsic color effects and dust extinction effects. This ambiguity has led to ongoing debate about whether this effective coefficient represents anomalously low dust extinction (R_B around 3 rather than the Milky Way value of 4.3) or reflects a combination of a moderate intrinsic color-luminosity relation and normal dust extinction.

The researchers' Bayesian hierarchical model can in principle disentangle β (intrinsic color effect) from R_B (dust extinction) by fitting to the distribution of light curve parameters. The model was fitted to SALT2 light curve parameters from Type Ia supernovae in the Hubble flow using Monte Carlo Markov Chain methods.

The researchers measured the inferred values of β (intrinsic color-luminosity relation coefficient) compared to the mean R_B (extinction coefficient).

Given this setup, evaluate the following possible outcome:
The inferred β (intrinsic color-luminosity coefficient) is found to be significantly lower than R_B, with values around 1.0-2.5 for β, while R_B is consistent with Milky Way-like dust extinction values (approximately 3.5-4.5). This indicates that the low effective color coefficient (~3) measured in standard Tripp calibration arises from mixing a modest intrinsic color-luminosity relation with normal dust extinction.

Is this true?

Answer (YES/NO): NO